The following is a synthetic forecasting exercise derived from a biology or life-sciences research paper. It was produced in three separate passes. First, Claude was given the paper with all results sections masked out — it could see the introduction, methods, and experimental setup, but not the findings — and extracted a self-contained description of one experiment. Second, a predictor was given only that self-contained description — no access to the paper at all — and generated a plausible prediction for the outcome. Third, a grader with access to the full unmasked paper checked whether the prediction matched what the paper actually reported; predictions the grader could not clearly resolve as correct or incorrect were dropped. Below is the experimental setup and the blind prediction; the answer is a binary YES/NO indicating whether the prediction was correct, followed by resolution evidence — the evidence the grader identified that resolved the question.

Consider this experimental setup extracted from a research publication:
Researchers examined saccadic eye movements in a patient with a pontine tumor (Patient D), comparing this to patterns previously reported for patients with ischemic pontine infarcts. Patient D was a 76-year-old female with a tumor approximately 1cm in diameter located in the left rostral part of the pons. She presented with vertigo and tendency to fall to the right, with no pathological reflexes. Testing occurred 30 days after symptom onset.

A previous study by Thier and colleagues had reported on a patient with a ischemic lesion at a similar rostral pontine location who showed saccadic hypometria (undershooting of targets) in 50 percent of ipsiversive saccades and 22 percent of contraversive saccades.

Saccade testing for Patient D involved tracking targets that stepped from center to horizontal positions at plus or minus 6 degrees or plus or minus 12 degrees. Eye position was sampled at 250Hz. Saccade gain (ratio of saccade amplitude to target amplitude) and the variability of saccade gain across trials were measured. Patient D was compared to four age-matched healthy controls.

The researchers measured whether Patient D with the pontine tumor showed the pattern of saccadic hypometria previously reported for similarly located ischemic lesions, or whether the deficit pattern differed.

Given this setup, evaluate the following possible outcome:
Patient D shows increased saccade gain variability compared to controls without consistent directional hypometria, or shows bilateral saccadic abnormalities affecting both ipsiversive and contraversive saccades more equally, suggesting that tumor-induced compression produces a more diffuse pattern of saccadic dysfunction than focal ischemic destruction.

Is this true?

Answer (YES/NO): YES